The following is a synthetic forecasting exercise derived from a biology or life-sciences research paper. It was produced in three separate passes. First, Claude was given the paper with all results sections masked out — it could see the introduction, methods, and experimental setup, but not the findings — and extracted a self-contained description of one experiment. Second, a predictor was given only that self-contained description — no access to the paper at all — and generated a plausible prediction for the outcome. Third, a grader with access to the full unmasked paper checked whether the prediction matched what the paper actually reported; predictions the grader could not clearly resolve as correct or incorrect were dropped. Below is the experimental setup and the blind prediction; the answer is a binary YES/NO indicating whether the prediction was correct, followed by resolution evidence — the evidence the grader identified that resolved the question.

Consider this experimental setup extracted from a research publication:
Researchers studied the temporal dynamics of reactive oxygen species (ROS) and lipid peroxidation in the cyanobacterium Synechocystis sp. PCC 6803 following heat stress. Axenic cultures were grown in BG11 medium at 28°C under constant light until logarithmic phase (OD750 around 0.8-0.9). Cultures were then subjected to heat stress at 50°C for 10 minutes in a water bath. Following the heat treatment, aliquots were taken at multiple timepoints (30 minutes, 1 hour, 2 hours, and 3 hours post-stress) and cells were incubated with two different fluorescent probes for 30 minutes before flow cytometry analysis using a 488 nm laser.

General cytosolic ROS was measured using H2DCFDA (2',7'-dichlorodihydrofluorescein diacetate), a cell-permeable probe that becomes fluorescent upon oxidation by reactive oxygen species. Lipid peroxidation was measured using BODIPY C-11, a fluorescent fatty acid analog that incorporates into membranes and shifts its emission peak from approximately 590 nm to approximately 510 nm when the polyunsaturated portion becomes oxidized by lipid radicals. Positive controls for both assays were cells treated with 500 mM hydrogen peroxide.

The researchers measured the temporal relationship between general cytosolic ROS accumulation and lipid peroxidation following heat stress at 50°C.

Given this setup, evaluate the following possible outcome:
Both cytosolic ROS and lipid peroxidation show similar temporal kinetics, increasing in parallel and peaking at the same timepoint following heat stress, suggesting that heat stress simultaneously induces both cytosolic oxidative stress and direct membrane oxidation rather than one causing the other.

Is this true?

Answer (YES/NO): NO